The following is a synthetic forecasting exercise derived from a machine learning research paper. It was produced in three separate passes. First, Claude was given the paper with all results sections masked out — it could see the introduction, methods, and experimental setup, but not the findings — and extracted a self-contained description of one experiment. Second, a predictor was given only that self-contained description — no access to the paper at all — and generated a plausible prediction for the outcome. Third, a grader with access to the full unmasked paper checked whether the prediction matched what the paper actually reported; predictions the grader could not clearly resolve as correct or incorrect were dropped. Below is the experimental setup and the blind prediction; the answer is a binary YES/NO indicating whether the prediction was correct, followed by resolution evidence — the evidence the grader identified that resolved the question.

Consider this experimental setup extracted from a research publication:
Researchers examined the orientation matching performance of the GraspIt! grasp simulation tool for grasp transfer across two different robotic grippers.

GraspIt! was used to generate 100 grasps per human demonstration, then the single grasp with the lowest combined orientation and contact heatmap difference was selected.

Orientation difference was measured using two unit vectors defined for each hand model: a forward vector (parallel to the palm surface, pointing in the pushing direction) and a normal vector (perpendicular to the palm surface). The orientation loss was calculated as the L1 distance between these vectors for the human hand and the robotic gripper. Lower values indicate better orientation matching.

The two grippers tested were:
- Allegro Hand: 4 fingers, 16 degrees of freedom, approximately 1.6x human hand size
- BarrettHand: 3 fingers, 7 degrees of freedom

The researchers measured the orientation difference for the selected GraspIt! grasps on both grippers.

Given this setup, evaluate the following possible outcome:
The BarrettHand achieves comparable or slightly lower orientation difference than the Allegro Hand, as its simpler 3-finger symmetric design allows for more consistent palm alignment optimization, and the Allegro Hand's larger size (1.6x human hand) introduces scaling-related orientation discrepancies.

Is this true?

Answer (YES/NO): NO